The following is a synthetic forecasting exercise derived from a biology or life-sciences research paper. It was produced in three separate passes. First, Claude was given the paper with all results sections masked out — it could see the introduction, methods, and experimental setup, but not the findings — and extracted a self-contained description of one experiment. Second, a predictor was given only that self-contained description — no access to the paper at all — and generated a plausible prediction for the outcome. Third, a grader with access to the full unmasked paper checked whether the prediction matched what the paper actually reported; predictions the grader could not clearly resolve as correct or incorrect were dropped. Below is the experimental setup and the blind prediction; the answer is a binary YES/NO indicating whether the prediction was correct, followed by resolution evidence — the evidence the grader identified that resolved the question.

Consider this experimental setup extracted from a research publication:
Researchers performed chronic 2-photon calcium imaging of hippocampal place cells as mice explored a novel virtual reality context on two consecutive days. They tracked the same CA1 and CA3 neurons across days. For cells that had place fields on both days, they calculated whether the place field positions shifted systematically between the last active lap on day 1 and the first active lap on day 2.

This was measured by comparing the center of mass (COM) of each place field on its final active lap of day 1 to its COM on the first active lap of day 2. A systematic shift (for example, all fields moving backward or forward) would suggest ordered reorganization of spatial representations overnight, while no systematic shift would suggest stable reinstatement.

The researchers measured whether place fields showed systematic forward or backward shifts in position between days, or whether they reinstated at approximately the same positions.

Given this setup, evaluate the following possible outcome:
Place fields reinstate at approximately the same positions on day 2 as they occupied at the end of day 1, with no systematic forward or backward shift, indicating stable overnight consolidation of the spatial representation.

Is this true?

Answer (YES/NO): YES